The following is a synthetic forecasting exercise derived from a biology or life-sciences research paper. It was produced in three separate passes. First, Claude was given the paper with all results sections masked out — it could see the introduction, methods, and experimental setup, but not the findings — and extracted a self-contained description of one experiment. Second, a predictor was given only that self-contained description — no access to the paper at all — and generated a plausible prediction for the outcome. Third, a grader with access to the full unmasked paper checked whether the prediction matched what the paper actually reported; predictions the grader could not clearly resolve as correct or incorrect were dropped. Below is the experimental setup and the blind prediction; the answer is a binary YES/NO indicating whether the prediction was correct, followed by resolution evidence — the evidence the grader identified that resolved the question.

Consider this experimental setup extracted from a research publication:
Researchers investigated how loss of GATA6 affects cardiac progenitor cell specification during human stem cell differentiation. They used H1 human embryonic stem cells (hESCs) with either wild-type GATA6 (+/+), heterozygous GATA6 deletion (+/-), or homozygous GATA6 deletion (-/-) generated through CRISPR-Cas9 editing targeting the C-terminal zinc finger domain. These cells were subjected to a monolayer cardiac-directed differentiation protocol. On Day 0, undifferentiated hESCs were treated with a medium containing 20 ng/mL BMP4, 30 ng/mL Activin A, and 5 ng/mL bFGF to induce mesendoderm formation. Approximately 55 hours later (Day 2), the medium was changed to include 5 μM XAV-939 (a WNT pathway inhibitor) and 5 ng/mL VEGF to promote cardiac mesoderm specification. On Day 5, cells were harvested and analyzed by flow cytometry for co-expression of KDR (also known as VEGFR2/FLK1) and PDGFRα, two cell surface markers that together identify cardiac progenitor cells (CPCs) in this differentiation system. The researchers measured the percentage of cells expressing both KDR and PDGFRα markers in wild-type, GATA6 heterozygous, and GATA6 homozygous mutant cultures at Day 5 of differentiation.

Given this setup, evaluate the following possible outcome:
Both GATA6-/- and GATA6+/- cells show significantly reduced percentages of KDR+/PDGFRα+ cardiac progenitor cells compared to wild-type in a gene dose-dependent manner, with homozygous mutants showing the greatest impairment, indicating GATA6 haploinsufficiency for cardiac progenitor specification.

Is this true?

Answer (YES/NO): NO